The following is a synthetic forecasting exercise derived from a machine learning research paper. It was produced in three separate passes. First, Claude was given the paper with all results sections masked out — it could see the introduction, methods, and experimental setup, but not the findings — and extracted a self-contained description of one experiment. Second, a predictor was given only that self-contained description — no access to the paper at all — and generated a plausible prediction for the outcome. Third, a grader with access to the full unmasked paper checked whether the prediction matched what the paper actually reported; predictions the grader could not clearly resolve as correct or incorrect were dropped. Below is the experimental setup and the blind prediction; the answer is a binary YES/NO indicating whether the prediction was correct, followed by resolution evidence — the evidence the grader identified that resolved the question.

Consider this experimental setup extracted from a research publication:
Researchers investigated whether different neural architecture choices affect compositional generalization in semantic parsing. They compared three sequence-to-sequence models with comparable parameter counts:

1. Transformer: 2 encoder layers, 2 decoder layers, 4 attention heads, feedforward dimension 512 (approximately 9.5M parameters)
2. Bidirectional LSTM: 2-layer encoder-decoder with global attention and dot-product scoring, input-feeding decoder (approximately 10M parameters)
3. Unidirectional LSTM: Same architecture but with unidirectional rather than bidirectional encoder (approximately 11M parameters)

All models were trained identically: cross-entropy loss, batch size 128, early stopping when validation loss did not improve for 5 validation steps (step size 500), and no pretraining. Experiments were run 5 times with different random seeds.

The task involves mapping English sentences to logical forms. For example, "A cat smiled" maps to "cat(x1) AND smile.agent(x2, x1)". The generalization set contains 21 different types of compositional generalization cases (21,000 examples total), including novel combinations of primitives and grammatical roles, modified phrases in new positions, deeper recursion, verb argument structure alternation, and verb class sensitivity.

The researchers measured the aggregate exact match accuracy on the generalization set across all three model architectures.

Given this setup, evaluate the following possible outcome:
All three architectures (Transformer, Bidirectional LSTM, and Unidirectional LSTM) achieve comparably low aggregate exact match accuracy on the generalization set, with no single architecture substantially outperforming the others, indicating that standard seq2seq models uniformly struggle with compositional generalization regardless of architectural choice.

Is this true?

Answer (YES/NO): NO